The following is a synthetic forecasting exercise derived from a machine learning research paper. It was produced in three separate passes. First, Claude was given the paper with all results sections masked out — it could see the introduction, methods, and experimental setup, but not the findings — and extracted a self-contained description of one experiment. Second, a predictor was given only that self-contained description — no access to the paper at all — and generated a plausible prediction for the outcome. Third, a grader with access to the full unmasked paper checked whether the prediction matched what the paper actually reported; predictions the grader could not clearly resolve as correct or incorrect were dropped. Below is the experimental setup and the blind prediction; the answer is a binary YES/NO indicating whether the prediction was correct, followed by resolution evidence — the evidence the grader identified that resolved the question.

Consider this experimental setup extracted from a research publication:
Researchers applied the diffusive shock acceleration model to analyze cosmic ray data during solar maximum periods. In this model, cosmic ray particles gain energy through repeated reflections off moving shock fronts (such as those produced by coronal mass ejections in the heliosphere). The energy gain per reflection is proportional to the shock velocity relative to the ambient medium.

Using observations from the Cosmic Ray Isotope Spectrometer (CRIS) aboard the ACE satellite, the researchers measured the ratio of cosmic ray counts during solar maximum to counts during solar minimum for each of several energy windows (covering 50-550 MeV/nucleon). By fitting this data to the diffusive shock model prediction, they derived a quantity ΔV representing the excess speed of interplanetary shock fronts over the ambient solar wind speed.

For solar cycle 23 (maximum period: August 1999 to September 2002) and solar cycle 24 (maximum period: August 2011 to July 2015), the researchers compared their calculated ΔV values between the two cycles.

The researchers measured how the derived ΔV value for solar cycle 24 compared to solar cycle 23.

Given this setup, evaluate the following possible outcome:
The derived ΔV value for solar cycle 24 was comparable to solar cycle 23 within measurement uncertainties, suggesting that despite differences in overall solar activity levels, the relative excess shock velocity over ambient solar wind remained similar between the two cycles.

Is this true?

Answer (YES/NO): NO